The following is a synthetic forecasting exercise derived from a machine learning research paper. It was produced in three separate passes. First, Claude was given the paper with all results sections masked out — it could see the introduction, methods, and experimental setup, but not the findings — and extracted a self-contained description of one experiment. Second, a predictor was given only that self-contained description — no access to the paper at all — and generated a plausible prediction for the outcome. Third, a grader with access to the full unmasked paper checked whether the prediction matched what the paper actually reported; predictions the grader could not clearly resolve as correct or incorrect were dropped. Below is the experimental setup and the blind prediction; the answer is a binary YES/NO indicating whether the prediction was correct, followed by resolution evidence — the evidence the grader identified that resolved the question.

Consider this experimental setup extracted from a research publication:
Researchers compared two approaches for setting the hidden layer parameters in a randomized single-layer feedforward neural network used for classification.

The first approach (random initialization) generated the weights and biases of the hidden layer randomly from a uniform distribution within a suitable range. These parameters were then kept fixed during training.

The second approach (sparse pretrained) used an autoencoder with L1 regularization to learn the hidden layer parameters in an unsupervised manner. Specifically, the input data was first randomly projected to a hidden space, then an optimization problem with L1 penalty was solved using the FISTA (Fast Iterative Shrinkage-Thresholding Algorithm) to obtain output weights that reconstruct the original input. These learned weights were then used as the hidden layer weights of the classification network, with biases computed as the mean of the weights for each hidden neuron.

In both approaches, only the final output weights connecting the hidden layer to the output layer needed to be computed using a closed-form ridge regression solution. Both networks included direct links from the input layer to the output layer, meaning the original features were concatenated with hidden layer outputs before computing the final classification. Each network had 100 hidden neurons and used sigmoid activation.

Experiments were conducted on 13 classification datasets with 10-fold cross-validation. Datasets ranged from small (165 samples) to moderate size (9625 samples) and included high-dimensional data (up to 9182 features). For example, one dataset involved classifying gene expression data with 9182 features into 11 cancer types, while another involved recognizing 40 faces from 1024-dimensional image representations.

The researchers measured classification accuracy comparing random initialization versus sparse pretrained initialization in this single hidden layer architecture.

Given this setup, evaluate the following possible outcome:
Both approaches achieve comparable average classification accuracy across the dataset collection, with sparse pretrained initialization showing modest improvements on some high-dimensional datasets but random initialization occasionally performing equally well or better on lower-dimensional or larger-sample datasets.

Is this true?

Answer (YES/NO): NO